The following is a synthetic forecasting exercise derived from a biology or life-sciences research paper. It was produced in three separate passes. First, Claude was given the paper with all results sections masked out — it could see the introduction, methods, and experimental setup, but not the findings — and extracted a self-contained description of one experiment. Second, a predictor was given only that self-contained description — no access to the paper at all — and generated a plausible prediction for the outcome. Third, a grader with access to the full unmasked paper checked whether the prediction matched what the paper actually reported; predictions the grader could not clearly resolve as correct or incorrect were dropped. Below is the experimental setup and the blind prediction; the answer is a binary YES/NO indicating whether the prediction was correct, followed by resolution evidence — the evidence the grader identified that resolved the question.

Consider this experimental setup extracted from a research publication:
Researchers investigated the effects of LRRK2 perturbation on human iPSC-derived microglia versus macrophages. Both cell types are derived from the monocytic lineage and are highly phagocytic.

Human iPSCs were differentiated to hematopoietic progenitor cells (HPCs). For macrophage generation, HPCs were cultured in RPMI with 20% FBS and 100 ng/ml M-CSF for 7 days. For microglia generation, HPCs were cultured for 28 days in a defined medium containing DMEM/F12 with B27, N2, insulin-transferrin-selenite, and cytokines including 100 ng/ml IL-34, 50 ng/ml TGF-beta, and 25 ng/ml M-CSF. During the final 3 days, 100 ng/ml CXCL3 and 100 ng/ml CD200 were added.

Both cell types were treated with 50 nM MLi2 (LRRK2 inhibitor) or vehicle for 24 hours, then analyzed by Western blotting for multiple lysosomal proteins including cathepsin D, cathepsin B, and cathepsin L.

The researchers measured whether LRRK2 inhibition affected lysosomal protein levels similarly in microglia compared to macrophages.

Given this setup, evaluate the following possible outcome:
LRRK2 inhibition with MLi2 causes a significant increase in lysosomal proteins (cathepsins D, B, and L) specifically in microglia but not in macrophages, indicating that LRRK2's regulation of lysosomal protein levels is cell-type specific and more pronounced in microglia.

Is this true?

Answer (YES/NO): NO